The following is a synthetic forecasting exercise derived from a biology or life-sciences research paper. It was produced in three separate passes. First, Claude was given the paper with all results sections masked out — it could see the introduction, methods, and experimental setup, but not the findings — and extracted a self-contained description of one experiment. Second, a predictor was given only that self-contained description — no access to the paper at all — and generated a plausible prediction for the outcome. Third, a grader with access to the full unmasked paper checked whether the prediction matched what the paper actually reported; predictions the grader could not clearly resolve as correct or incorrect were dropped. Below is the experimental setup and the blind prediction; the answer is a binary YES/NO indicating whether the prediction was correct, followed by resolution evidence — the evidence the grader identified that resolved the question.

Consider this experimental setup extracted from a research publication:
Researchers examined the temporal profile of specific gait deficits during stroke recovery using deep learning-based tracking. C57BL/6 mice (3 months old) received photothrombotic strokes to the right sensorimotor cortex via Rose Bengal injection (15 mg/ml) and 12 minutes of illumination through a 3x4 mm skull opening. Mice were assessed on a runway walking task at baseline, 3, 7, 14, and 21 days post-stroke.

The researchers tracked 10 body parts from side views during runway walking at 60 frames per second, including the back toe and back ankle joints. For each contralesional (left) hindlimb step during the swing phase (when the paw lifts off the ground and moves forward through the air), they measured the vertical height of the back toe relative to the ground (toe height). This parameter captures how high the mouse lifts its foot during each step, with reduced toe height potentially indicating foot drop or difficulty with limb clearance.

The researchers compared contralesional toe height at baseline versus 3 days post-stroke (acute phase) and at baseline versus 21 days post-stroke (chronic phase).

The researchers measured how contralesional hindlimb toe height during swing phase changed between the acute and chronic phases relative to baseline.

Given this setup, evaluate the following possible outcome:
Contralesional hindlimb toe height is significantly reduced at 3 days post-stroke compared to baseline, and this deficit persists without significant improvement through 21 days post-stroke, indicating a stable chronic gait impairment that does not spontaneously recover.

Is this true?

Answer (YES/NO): NO